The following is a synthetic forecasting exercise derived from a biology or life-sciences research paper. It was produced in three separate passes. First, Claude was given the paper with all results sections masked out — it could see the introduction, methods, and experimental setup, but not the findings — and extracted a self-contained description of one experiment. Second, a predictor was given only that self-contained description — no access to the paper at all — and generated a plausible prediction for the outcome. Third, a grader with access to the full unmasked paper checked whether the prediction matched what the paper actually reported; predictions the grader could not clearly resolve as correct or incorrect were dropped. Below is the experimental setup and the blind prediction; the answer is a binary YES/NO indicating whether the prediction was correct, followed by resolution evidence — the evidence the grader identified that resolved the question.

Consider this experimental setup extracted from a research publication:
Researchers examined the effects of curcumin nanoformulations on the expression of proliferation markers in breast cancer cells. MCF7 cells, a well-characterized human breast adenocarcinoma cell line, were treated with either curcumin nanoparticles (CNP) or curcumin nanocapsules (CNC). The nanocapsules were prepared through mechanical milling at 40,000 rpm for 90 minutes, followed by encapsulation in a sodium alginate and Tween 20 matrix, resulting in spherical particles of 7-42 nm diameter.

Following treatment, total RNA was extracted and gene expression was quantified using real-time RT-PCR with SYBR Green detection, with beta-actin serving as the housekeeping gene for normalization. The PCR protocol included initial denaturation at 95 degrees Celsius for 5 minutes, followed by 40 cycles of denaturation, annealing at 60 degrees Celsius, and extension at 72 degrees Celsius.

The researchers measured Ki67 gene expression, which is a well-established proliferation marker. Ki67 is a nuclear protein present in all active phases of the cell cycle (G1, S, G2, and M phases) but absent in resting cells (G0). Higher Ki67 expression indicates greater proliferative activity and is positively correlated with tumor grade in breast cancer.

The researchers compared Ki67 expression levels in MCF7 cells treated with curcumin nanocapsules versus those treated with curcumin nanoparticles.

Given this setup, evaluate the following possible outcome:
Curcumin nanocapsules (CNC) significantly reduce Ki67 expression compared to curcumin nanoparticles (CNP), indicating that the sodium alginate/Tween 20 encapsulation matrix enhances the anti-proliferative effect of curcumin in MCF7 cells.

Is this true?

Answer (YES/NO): YES